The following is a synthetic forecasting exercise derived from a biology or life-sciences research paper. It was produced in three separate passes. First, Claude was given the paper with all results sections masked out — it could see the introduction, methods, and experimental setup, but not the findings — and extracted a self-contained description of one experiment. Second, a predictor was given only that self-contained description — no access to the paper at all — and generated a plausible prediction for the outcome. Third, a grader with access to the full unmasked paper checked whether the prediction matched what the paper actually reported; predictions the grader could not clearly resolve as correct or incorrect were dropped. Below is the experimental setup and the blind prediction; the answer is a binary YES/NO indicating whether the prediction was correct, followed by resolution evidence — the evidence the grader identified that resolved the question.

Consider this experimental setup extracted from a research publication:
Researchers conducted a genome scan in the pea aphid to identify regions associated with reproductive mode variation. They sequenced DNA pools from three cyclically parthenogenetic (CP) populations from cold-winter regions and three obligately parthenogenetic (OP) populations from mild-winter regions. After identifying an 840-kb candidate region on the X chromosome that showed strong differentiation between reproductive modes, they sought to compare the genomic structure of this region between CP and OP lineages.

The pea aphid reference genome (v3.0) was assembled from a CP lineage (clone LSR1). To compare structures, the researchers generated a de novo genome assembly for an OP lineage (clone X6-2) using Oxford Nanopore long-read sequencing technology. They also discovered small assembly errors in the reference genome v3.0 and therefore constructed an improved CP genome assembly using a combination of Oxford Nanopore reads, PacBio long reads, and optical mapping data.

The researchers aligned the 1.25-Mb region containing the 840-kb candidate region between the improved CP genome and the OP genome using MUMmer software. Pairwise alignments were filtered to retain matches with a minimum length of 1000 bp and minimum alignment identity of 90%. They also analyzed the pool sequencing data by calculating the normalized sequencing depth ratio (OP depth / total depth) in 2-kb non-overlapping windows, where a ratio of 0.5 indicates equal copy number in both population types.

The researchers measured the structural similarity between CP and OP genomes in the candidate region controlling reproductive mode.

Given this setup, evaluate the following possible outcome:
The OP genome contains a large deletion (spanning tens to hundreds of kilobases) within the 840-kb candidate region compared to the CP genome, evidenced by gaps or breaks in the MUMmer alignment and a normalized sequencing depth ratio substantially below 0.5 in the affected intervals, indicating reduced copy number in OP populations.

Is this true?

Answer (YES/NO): NO